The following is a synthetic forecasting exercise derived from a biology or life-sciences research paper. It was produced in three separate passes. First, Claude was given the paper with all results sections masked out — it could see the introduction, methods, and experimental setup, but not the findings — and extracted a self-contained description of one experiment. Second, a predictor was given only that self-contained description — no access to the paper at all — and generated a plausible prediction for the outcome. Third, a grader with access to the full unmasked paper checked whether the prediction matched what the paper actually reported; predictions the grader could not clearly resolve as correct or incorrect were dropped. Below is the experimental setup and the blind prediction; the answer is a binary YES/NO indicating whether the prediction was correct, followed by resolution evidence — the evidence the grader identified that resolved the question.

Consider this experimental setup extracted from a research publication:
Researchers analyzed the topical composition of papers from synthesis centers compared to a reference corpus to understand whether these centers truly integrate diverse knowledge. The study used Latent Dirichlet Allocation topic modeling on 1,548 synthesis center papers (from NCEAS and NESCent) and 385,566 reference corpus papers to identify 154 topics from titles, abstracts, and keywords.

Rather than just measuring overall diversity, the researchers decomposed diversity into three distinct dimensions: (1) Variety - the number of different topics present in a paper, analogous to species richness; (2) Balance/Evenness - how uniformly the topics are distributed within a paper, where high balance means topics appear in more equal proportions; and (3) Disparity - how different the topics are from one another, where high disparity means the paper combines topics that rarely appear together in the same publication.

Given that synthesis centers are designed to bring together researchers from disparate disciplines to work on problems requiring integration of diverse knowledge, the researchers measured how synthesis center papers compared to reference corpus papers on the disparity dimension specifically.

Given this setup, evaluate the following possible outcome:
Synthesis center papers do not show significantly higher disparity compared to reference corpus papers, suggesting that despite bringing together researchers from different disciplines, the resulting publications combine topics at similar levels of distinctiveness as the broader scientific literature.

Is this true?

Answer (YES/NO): NO